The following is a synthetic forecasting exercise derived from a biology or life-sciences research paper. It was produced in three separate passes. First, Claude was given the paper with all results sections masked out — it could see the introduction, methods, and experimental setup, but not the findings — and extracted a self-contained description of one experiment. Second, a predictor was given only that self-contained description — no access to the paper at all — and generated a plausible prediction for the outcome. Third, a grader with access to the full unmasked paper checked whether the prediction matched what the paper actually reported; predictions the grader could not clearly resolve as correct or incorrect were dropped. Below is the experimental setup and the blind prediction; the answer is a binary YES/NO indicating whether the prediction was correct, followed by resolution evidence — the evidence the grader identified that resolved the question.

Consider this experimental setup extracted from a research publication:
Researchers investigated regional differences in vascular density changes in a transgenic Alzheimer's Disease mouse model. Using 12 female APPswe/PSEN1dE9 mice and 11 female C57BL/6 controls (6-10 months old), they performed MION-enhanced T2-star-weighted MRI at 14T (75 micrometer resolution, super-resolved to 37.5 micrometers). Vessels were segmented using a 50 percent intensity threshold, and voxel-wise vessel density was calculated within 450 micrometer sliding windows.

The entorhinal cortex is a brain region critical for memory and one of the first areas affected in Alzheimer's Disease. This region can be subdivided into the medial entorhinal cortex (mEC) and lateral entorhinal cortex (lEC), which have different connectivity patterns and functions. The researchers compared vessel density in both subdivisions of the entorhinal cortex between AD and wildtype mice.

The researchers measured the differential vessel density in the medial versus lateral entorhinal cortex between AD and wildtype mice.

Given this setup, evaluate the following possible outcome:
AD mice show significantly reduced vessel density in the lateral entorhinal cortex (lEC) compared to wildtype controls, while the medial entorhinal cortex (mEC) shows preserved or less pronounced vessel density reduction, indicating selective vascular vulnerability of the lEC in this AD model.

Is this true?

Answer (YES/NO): NO